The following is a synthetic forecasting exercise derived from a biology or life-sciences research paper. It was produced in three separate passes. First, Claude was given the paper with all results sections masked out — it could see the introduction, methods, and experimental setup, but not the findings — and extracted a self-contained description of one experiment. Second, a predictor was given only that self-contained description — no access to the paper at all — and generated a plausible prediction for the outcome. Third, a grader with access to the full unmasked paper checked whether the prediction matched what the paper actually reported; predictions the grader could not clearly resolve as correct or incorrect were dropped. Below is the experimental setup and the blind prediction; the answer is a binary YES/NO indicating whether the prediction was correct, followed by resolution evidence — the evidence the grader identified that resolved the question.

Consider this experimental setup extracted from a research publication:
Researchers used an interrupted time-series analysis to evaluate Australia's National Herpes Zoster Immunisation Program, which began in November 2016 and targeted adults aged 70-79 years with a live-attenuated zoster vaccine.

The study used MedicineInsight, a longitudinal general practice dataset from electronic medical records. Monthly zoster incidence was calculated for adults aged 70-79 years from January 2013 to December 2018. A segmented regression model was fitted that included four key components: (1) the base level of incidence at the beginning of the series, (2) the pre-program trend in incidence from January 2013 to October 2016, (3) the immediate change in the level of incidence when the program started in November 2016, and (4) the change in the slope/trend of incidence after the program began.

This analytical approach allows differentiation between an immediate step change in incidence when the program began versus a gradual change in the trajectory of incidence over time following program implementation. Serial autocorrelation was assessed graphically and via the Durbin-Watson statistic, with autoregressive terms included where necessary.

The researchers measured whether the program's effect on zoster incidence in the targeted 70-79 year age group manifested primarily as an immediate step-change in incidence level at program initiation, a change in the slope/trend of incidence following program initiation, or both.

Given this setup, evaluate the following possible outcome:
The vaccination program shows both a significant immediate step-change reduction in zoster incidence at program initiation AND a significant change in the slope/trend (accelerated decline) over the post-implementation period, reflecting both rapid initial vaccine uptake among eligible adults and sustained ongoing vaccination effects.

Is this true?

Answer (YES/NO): NO